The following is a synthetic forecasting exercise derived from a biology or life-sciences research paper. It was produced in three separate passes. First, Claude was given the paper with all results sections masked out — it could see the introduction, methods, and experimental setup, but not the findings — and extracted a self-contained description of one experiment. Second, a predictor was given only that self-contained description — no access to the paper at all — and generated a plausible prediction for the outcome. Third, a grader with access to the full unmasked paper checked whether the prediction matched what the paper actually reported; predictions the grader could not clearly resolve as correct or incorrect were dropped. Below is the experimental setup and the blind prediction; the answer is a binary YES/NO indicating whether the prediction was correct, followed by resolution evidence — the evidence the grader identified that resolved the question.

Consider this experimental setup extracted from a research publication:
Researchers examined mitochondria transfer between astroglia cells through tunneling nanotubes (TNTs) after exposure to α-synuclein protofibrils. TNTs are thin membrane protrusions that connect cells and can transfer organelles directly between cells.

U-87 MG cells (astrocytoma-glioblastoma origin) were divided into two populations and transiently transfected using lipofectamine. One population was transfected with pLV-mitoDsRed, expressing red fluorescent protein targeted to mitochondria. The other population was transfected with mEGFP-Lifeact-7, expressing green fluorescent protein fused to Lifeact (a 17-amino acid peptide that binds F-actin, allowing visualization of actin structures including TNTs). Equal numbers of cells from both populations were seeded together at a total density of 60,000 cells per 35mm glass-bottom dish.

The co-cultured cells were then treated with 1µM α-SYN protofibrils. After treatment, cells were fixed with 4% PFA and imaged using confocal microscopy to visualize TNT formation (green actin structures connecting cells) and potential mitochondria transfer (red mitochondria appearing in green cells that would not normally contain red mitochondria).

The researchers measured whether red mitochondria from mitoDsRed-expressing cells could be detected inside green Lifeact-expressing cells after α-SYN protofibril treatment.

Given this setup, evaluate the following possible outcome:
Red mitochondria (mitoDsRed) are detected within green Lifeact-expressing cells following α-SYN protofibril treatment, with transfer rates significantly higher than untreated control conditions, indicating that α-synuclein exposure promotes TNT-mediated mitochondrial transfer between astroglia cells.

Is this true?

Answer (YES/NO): YES